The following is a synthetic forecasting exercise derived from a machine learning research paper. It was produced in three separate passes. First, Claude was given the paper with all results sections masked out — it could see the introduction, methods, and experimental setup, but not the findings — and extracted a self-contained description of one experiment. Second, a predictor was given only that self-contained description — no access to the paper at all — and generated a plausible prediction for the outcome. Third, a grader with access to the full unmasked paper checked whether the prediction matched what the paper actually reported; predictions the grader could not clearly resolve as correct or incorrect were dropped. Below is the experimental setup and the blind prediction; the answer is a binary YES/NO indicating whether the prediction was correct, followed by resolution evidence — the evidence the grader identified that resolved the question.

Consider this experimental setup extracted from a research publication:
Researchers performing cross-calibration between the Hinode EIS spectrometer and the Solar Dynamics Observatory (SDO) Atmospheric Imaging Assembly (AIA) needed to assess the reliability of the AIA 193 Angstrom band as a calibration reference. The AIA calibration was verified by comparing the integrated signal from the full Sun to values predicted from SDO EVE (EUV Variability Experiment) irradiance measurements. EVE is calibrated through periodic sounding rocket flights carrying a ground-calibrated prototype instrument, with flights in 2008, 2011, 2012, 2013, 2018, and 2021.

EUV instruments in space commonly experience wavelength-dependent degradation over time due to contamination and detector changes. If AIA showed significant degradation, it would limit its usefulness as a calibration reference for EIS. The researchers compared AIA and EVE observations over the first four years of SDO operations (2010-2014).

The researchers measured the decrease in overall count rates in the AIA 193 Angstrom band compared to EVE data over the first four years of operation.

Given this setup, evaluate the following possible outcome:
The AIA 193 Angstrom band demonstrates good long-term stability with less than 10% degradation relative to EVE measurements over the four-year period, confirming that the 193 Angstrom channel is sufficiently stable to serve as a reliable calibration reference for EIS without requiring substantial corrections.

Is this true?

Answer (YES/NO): NO